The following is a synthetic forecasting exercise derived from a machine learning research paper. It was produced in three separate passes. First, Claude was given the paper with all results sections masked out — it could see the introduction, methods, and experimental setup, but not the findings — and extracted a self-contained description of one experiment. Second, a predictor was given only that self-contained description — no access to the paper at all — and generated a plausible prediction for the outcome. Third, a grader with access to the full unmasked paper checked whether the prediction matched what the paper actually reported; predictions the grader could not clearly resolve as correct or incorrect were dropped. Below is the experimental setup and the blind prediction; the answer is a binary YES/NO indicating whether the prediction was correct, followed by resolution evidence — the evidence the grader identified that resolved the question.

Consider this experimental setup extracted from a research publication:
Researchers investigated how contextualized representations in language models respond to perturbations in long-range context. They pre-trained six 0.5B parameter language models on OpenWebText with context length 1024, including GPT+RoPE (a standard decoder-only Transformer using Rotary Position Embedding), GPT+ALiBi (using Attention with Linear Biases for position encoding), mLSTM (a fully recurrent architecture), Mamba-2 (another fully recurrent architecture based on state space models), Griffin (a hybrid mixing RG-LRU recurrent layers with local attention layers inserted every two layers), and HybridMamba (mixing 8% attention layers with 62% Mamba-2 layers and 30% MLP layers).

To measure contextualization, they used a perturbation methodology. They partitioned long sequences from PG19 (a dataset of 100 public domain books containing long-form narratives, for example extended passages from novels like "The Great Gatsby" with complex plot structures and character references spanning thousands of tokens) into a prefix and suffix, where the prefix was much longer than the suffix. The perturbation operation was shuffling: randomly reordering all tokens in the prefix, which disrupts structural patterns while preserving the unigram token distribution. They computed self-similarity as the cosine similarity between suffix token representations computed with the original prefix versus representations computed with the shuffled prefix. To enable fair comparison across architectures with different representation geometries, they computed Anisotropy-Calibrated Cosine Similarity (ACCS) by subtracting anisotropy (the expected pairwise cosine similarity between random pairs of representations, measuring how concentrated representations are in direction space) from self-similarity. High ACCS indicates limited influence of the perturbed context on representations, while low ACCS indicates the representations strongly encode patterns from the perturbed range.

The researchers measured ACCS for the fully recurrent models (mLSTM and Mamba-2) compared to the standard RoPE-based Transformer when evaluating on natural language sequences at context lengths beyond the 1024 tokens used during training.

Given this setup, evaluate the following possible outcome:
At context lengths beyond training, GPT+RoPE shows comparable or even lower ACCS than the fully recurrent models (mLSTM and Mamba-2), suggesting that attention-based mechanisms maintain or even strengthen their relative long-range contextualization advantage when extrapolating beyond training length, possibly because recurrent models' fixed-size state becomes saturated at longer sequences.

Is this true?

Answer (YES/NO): YES